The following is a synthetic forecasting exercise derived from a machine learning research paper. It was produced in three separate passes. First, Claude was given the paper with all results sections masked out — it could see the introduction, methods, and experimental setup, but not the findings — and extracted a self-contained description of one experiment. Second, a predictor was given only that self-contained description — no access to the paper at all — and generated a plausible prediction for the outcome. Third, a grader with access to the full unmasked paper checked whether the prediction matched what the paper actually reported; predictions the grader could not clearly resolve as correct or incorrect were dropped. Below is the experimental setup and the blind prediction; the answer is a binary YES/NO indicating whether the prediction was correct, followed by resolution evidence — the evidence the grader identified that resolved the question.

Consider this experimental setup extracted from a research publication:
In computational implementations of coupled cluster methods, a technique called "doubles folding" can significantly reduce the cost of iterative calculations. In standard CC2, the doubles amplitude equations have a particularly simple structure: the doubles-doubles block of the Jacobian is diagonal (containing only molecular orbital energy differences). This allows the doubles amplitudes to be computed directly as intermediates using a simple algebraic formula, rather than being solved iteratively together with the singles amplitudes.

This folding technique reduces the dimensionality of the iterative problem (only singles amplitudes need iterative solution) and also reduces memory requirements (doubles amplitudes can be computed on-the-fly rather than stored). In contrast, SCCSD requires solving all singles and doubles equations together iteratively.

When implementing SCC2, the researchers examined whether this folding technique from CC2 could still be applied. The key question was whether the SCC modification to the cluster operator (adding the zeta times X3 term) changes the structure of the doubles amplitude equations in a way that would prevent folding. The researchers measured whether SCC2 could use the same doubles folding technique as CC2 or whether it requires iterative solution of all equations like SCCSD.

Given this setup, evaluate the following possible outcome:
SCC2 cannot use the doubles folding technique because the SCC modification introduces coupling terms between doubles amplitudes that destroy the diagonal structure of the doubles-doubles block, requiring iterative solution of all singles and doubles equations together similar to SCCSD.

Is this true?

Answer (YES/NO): NO